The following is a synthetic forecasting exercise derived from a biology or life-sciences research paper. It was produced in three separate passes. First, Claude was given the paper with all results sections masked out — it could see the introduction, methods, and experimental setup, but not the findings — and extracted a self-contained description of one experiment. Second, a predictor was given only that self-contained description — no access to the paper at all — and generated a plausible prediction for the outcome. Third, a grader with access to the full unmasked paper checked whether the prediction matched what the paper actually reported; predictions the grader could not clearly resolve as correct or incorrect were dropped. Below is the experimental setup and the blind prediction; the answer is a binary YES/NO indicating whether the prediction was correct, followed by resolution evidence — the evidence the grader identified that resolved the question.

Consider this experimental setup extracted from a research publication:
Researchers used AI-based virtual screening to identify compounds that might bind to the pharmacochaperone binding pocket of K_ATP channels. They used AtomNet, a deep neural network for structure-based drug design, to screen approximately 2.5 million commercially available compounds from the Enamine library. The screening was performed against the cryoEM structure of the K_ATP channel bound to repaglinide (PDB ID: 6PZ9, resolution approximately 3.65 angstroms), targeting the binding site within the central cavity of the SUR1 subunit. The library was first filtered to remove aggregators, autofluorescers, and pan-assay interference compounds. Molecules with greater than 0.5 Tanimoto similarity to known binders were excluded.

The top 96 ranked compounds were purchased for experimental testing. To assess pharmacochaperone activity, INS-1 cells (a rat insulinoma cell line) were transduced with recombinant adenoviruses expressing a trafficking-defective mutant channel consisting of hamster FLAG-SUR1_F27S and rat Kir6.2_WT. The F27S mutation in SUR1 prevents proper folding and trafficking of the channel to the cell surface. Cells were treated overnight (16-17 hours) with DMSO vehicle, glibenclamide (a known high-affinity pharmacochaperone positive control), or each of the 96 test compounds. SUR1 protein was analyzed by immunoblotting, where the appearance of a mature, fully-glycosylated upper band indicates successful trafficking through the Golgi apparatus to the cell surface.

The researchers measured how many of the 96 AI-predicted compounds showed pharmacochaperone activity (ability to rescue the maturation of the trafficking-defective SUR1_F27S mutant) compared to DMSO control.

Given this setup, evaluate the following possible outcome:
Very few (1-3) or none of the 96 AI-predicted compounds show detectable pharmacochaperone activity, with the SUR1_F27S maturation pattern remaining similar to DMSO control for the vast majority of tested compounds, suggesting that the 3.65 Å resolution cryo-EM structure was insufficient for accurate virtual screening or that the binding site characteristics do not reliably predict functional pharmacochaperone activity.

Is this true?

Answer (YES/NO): NO